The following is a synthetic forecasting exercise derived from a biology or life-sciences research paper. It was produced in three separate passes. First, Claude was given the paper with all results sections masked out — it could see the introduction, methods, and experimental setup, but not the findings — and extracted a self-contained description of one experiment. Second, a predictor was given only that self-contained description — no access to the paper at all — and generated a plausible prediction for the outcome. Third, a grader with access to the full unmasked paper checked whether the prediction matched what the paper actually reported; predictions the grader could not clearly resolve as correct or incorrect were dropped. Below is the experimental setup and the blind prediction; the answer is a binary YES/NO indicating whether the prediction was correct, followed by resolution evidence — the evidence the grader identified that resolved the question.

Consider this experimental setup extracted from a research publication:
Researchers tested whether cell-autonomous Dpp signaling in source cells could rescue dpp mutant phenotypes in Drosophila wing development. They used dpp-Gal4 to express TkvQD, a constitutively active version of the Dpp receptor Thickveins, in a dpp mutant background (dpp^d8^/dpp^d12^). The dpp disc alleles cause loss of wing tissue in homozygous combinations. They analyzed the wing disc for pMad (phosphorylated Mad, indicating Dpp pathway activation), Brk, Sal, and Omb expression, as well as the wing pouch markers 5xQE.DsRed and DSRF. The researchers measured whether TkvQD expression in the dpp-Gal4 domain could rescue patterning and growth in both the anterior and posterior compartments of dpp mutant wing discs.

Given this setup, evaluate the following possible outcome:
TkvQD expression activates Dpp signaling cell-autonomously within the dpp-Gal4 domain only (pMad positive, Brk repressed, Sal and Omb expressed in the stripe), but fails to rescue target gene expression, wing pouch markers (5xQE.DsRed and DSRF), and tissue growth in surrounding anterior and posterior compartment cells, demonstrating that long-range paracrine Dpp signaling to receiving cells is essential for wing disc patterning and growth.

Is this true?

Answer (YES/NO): NO